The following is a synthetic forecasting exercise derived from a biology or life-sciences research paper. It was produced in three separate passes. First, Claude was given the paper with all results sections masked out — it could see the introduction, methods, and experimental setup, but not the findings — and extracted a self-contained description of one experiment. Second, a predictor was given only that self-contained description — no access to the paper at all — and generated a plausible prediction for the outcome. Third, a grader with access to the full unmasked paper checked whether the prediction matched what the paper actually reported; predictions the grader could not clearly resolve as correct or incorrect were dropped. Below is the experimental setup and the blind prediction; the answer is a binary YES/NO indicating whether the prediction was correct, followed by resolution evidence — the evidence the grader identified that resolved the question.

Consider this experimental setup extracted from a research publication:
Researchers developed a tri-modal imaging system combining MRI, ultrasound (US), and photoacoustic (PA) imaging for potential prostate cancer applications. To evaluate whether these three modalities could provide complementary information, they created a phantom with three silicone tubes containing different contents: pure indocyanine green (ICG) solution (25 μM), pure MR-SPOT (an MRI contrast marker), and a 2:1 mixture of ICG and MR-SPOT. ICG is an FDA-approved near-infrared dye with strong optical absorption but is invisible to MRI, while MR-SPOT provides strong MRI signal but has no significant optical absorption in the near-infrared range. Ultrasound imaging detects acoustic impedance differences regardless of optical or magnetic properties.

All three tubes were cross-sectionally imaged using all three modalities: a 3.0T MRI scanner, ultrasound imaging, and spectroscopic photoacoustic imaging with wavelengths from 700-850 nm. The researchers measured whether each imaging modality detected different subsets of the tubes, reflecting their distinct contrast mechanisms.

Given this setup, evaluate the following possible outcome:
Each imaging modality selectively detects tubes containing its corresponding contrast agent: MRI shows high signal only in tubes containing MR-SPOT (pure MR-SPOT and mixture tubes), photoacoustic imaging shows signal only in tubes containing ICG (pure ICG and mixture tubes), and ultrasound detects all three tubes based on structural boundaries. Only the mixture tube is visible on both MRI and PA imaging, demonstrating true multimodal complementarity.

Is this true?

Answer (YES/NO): NO